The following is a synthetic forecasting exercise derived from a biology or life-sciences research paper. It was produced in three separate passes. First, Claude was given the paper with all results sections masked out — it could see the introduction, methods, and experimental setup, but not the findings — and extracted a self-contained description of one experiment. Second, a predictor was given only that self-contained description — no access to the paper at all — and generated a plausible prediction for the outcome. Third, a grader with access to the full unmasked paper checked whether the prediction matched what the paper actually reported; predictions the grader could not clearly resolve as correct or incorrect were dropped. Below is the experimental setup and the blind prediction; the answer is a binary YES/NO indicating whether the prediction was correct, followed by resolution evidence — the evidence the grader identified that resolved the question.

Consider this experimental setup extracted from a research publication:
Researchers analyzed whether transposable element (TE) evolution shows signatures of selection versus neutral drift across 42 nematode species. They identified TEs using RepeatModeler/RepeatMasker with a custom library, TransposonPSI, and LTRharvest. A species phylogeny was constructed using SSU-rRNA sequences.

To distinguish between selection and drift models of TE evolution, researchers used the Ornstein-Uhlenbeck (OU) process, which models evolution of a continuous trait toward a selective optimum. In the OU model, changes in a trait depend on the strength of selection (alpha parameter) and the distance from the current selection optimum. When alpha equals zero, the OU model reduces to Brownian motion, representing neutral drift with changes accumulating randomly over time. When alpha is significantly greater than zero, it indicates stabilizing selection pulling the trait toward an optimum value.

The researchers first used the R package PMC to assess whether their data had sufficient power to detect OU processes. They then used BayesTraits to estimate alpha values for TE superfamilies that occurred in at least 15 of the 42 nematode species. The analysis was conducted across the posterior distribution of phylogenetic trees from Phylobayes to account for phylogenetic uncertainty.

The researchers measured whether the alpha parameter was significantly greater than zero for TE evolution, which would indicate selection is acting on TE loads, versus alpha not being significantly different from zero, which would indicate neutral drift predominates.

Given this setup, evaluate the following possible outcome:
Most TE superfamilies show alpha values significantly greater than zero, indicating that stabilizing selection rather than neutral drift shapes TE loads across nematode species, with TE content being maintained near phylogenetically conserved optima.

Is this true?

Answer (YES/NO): NO